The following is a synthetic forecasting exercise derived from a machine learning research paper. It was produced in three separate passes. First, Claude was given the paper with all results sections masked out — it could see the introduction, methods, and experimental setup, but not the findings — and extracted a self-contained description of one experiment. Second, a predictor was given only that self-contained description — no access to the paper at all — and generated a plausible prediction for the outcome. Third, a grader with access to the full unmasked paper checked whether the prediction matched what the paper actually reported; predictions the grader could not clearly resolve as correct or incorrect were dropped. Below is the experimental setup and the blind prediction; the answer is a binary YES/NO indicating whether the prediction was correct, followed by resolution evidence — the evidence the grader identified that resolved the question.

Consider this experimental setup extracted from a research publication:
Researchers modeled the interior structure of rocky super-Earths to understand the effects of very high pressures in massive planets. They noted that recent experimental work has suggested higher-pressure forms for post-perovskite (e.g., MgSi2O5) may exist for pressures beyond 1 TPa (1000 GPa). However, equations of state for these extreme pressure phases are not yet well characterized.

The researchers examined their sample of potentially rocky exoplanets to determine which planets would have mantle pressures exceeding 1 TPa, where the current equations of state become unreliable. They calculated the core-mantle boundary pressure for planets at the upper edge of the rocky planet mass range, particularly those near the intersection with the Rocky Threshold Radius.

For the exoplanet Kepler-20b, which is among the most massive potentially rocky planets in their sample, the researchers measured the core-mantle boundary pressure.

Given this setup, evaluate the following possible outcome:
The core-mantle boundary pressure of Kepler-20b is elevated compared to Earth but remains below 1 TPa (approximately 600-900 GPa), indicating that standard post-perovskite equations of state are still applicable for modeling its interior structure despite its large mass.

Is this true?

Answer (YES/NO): NO